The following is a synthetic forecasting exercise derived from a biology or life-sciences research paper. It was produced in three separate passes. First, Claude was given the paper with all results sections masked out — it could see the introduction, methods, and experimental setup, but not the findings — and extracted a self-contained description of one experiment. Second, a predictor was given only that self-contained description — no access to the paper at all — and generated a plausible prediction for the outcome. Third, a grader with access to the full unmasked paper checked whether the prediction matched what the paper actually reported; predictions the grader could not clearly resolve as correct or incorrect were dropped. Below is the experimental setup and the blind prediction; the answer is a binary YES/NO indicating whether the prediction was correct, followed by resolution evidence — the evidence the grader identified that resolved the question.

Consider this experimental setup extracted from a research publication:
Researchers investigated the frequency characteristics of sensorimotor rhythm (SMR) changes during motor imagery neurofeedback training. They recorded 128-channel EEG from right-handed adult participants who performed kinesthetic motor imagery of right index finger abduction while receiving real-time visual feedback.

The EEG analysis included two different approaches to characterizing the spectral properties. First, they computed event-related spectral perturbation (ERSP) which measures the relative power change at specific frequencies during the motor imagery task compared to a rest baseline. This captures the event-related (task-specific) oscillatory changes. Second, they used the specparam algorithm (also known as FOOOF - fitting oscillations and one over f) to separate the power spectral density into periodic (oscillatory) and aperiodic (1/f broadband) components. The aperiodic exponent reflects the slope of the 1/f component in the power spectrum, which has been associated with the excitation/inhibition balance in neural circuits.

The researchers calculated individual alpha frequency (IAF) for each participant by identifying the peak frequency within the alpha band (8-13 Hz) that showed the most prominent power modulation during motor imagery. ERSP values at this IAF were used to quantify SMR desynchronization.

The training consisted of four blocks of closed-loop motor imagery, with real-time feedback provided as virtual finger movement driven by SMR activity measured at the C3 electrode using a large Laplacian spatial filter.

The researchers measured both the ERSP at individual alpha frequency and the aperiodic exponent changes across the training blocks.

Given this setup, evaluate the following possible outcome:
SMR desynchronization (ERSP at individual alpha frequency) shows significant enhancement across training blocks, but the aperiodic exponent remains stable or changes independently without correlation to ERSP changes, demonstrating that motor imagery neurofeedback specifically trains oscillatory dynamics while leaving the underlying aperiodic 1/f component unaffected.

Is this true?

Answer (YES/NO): YES